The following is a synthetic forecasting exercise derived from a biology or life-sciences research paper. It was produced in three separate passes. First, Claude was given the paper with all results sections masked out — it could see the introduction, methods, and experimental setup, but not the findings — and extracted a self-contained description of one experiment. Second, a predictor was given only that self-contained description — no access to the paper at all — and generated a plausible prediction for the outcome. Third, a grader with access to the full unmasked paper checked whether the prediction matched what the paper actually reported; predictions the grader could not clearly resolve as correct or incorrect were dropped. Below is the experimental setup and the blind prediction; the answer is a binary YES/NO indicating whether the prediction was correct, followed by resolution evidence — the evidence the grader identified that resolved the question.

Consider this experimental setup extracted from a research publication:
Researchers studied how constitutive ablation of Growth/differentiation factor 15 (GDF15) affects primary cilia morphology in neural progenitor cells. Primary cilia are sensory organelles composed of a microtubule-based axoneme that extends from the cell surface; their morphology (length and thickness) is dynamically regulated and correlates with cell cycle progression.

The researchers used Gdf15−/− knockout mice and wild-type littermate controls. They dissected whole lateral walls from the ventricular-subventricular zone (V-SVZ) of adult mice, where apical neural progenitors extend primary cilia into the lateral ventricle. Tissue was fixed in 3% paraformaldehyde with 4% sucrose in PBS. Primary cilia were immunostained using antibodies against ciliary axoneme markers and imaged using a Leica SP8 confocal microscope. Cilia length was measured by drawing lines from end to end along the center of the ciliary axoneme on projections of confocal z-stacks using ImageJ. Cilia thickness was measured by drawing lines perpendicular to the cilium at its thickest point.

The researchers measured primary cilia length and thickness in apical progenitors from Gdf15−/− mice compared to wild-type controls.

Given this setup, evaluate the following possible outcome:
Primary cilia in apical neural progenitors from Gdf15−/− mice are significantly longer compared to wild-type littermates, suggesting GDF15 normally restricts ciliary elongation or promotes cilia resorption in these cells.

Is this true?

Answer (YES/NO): NO